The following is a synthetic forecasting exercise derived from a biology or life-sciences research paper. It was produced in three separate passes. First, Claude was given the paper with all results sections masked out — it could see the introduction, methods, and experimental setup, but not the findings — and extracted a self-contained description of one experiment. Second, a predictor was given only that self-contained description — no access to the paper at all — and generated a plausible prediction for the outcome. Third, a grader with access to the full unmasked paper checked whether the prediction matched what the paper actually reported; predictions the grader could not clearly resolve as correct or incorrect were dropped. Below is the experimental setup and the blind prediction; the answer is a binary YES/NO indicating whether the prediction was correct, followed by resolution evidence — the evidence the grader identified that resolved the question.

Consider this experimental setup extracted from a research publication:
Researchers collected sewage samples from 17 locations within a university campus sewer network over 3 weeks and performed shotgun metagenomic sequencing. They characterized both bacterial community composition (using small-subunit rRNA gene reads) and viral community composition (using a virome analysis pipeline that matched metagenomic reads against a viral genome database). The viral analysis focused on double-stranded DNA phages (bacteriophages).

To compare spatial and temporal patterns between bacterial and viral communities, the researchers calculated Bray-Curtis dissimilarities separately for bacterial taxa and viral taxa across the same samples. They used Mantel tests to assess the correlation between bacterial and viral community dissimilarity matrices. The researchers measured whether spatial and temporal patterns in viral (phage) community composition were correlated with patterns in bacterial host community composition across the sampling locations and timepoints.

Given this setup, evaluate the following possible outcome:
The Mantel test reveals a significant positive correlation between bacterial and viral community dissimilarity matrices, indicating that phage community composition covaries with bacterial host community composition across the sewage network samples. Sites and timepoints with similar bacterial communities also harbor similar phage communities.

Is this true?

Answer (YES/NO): YES